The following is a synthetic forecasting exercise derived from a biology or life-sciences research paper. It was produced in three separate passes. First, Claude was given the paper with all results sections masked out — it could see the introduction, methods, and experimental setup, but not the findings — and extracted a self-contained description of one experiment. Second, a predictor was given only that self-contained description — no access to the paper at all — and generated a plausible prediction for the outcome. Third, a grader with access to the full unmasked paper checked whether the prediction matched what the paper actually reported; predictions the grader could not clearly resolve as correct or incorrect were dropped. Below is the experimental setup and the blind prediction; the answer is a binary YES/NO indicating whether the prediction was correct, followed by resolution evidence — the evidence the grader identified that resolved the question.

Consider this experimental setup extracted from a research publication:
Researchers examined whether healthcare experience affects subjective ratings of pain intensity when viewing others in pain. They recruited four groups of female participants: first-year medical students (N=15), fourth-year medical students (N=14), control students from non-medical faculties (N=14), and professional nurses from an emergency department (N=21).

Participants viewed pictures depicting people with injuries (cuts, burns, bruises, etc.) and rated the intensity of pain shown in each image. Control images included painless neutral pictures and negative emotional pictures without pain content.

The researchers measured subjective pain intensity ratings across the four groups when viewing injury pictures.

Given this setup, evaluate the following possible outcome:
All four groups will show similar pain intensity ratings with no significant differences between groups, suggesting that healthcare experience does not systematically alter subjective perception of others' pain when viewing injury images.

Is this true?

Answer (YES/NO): NO